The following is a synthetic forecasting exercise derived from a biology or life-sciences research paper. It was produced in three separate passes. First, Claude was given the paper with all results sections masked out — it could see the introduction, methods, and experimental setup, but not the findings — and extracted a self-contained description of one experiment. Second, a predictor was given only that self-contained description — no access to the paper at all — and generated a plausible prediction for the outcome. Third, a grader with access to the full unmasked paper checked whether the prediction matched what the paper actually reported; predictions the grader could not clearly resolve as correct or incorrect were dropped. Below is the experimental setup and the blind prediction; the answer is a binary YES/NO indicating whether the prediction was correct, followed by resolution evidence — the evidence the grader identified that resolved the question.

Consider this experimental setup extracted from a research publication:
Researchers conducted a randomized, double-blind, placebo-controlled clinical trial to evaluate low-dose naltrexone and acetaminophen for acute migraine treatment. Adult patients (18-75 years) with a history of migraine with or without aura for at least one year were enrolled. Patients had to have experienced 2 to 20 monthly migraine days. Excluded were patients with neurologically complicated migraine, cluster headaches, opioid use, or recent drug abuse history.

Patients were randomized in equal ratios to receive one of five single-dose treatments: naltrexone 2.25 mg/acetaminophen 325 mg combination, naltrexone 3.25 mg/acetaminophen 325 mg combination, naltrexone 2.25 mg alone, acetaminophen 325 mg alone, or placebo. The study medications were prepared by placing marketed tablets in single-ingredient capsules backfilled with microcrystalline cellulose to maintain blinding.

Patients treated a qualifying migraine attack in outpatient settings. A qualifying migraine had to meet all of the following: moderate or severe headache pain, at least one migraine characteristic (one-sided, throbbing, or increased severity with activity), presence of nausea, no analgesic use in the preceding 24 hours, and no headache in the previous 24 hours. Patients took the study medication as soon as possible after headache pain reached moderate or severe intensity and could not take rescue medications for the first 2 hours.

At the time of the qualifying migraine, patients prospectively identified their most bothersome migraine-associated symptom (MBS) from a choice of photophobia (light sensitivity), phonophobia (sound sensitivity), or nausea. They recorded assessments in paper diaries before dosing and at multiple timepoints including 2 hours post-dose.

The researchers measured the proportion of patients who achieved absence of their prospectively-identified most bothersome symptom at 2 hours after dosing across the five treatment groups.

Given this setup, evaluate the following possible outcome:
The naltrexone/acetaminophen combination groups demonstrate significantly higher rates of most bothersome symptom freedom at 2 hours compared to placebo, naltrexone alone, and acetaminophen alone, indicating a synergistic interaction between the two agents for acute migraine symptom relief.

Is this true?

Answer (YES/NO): NO